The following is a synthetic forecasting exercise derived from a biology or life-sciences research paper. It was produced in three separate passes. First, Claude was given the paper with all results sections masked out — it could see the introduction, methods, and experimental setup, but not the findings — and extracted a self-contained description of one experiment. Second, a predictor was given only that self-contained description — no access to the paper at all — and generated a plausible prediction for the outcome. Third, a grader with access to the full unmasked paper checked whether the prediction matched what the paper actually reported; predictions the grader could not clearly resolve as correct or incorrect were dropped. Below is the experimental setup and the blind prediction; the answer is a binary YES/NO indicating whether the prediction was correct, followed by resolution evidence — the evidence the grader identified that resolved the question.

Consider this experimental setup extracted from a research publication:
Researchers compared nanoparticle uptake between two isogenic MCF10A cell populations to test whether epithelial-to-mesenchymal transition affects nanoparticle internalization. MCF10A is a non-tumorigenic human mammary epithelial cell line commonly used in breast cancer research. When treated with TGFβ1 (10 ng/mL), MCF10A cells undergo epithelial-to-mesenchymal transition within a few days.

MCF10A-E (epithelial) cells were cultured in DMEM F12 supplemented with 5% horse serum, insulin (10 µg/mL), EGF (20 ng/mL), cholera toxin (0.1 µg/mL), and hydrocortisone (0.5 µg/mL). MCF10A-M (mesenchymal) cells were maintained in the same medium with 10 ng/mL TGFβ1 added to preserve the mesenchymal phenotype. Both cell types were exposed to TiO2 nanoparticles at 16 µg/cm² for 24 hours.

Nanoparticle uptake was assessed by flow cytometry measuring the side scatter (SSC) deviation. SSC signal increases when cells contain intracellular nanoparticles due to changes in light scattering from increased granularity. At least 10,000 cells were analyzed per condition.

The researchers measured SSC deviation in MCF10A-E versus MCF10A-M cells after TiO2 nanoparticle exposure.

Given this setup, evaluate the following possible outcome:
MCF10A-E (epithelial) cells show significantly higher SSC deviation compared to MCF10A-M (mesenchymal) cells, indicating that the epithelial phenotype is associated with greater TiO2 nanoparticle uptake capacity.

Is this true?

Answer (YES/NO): NO